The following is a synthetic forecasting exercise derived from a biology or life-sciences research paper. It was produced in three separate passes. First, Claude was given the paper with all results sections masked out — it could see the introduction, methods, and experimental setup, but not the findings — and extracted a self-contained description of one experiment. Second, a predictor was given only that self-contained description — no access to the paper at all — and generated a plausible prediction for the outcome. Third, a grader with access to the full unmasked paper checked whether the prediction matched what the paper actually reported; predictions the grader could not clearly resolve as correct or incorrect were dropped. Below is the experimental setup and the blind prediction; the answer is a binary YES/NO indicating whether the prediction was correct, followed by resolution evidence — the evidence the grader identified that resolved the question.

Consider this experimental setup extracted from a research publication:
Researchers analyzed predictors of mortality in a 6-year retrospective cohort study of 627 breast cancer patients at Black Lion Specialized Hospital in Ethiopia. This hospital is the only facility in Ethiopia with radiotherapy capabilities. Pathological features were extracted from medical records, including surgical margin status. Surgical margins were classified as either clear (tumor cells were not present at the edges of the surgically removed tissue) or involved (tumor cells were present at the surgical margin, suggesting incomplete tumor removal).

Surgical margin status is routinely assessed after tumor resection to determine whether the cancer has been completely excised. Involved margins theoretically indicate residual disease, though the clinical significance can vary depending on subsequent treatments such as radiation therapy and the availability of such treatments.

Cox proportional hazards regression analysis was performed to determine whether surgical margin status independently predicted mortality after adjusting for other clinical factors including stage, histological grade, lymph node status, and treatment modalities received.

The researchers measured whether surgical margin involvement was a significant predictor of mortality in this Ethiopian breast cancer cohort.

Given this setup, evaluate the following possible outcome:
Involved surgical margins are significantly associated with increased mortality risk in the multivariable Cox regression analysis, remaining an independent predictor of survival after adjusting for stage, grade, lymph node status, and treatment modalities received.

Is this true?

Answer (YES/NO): YES